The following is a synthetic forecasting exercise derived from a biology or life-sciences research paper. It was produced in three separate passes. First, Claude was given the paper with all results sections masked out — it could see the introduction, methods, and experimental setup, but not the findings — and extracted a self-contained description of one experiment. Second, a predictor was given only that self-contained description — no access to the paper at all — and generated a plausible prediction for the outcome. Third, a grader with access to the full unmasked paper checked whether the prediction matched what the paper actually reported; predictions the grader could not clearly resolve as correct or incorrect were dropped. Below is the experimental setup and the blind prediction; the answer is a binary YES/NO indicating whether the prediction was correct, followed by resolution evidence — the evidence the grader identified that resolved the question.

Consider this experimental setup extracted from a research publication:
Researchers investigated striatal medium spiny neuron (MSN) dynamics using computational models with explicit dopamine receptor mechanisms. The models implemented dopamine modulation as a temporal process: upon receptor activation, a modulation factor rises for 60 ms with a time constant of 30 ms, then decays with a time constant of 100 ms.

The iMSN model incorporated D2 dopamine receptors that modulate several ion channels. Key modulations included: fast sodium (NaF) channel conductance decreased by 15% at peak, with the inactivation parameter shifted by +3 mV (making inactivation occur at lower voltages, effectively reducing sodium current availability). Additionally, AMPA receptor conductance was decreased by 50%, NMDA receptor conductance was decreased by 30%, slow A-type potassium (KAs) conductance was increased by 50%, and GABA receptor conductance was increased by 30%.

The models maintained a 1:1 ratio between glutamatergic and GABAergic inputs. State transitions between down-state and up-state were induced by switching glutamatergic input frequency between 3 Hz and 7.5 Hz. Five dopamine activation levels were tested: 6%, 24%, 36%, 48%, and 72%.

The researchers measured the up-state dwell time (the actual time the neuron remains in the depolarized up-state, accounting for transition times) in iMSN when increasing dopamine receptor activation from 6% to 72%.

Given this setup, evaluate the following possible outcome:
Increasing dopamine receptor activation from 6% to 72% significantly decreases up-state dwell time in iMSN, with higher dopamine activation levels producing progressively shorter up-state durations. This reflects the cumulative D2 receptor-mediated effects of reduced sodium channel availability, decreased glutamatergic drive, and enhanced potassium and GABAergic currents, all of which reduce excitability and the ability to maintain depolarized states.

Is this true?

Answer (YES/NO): YES